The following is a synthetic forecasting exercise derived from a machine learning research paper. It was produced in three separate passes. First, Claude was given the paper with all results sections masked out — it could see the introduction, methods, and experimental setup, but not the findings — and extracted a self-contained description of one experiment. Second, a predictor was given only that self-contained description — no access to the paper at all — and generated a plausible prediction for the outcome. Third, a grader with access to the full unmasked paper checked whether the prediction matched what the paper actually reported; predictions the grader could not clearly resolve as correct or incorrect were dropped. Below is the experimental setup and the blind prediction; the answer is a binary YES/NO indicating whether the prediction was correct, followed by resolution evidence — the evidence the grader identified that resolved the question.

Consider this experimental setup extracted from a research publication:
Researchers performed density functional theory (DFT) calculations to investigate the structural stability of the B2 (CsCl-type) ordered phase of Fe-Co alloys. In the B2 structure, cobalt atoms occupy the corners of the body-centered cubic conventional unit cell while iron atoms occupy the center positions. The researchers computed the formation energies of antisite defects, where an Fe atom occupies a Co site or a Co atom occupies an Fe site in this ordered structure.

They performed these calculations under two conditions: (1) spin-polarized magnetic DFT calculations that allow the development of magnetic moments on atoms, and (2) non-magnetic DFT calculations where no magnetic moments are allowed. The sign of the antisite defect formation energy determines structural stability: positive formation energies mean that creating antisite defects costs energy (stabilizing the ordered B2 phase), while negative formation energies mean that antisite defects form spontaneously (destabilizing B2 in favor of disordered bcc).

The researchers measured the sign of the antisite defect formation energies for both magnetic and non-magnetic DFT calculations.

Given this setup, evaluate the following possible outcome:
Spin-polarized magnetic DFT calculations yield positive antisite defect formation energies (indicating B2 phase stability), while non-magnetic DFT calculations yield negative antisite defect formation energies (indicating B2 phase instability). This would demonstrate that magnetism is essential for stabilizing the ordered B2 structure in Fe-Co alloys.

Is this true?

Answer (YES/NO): YES